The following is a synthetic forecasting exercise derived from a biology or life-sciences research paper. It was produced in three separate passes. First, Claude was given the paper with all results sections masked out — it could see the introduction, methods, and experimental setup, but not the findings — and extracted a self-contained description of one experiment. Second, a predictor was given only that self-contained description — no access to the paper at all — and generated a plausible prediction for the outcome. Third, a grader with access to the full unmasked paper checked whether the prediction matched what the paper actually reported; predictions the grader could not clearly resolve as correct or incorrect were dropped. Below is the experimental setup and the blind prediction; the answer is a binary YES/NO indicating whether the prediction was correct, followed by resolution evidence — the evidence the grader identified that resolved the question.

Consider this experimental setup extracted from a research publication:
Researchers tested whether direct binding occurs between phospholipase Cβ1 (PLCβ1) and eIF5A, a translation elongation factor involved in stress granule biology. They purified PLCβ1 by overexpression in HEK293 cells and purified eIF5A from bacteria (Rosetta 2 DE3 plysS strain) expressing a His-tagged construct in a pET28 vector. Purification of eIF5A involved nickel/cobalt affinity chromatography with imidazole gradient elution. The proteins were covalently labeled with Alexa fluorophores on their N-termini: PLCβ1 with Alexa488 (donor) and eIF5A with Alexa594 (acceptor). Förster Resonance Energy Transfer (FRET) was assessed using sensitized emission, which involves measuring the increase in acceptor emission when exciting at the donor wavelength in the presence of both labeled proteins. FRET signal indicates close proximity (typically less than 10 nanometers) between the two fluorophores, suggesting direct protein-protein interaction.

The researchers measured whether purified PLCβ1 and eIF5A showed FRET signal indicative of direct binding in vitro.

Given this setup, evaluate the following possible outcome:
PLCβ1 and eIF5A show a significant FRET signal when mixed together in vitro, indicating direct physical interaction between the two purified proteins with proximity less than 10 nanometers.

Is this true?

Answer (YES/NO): YES